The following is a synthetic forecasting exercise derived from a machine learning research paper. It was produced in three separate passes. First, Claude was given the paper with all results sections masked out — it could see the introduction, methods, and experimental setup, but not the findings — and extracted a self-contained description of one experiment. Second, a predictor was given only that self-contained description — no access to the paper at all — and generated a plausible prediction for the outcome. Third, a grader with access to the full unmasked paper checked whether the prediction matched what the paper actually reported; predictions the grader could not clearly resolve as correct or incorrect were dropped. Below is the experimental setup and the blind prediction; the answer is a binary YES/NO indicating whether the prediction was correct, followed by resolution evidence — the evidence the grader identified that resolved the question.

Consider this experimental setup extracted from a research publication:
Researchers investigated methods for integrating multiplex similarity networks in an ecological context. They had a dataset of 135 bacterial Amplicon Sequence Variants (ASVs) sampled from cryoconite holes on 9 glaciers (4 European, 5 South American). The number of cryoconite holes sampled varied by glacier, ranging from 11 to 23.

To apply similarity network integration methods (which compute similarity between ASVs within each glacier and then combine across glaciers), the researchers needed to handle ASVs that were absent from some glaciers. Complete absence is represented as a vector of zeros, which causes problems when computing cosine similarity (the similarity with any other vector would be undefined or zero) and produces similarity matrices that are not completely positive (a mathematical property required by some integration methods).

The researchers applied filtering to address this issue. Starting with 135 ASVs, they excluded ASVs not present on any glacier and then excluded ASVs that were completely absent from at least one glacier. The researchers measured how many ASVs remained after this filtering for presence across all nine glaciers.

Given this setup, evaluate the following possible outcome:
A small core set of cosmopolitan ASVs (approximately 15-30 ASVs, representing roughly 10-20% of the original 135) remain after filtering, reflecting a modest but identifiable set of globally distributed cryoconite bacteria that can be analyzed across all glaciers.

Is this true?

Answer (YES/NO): YES